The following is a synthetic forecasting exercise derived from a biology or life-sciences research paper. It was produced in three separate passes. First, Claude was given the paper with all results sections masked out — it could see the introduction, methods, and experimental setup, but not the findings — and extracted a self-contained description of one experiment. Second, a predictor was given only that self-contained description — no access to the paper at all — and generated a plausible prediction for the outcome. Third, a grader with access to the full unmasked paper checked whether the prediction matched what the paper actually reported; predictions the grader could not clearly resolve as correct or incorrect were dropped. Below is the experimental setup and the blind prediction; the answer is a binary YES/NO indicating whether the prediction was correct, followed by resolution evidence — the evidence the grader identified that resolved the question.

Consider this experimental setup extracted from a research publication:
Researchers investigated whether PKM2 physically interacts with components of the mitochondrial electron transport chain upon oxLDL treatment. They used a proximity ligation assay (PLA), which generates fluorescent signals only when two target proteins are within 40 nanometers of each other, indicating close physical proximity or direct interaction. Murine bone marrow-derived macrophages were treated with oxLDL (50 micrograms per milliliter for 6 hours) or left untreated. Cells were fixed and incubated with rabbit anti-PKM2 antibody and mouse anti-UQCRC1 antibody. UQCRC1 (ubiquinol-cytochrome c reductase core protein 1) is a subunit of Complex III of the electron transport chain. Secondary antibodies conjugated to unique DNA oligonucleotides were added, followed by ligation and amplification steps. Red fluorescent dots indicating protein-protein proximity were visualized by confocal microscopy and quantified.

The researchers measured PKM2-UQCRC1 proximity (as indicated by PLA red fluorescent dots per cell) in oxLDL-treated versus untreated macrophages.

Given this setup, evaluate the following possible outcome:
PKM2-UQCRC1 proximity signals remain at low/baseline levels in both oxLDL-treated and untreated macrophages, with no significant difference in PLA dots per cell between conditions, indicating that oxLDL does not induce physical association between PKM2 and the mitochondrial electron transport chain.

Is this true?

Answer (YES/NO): NO